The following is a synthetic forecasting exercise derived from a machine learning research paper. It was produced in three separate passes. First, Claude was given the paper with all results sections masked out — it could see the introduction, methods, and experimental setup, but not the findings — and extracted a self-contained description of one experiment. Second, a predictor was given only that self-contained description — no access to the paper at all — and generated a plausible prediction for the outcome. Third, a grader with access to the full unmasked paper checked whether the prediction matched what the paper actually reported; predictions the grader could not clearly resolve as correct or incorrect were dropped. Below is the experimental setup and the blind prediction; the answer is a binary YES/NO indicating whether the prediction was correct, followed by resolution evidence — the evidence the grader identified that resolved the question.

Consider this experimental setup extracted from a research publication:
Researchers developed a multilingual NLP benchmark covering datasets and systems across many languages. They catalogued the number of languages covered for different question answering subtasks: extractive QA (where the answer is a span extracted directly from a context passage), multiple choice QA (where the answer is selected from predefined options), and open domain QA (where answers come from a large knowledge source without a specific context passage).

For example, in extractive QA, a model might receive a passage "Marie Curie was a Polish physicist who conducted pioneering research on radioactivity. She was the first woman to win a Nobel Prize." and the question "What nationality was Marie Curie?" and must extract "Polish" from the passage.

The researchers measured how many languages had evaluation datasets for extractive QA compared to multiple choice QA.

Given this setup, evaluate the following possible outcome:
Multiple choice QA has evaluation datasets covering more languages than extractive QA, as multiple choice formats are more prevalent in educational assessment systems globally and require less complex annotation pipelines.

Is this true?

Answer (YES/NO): NO